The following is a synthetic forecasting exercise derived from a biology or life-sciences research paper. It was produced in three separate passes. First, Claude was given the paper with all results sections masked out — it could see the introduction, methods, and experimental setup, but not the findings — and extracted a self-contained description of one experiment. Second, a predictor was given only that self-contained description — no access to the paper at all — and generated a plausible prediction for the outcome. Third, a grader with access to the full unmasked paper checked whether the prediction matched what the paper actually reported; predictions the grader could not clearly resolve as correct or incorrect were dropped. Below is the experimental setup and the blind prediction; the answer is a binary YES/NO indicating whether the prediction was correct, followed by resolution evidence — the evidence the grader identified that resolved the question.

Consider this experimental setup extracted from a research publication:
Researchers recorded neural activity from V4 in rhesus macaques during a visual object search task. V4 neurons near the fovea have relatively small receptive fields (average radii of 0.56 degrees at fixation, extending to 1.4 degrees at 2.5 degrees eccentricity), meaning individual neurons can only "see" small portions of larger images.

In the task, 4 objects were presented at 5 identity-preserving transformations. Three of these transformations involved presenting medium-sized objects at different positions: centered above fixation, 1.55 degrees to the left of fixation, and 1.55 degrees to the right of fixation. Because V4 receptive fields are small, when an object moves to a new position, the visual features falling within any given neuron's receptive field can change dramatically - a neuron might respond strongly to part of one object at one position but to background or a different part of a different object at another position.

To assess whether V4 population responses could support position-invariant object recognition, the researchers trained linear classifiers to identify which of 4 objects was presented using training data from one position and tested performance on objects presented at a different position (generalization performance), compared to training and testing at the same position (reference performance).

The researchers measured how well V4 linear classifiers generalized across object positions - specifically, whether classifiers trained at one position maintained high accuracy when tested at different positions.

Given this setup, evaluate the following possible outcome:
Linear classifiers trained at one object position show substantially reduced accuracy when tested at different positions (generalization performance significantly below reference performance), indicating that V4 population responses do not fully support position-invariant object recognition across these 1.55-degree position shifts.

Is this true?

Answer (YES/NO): YES